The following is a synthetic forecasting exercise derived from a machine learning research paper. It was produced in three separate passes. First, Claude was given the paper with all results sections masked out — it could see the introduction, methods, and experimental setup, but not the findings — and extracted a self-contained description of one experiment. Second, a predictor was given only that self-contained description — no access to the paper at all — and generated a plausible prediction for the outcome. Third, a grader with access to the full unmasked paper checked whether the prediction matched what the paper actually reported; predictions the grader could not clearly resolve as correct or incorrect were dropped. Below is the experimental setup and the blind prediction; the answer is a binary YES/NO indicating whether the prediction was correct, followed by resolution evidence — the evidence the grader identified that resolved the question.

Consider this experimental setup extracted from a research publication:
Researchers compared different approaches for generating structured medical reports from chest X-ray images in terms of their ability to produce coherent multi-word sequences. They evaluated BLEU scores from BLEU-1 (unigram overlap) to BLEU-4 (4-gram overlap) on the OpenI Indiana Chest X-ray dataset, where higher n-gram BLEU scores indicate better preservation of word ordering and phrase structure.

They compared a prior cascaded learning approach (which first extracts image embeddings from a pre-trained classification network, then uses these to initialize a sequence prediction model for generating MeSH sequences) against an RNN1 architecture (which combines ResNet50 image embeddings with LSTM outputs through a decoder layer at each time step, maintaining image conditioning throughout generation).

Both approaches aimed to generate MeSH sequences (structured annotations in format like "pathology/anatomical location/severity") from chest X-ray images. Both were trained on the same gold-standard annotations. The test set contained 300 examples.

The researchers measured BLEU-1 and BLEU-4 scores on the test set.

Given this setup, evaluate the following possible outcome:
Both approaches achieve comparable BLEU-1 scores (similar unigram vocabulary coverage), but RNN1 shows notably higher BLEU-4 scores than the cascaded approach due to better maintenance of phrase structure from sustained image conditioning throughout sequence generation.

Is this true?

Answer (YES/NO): NO